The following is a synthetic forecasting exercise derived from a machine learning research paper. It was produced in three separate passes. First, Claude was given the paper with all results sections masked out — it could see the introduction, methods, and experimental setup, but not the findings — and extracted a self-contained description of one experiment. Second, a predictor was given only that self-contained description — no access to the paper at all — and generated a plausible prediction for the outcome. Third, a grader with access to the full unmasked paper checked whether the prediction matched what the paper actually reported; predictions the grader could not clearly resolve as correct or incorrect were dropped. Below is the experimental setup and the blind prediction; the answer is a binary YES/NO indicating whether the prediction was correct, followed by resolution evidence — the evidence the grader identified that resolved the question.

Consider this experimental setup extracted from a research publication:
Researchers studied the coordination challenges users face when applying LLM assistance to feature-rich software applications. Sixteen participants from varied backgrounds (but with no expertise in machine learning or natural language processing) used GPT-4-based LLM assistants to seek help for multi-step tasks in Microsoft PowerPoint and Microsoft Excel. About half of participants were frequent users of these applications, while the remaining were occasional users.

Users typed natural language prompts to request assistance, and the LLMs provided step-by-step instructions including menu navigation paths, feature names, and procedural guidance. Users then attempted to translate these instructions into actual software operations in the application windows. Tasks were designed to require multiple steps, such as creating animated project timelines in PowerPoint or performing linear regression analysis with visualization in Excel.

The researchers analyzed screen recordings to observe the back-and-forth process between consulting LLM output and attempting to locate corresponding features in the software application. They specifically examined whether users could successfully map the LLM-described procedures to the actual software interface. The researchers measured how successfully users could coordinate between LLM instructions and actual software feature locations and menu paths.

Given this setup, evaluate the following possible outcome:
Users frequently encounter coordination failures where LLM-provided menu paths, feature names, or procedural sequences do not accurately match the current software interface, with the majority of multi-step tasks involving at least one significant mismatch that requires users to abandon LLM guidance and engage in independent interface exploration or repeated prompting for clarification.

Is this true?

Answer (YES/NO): YES